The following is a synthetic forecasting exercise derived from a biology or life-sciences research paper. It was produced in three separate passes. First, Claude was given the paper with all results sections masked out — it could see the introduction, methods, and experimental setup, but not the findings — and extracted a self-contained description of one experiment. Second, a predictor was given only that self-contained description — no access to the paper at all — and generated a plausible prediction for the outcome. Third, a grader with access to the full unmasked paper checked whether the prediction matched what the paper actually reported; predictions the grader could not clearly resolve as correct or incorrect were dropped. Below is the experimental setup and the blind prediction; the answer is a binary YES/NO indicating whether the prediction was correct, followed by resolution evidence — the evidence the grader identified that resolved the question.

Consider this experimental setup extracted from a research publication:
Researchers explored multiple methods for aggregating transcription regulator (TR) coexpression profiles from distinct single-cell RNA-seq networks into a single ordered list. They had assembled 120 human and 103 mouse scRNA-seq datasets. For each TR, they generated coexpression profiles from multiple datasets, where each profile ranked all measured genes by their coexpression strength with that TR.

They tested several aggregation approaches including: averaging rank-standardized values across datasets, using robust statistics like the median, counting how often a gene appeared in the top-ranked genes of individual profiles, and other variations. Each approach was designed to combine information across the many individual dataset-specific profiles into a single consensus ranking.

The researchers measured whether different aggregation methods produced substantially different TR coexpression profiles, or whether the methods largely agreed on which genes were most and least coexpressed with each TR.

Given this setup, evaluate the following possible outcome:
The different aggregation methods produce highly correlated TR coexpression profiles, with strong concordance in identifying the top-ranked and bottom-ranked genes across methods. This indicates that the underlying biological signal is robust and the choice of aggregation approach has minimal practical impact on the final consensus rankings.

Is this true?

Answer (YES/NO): YES